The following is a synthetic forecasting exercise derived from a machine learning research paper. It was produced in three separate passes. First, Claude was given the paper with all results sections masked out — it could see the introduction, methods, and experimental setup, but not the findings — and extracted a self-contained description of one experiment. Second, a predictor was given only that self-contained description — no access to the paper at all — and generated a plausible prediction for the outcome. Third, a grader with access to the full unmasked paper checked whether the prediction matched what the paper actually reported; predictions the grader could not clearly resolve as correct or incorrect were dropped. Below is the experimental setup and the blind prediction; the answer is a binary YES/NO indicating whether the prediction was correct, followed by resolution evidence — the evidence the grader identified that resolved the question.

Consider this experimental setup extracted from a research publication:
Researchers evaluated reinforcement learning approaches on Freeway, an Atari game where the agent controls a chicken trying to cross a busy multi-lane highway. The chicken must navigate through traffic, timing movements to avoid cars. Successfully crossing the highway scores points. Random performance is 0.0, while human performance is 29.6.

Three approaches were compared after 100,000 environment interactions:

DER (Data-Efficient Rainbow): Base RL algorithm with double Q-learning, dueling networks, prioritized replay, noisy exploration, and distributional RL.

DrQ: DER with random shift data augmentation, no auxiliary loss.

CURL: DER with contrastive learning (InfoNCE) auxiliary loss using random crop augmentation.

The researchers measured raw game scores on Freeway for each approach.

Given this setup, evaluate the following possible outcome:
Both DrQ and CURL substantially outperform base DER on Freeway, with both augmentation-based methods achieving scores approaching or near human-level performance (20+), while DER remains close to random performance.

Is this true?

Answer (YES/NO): NO